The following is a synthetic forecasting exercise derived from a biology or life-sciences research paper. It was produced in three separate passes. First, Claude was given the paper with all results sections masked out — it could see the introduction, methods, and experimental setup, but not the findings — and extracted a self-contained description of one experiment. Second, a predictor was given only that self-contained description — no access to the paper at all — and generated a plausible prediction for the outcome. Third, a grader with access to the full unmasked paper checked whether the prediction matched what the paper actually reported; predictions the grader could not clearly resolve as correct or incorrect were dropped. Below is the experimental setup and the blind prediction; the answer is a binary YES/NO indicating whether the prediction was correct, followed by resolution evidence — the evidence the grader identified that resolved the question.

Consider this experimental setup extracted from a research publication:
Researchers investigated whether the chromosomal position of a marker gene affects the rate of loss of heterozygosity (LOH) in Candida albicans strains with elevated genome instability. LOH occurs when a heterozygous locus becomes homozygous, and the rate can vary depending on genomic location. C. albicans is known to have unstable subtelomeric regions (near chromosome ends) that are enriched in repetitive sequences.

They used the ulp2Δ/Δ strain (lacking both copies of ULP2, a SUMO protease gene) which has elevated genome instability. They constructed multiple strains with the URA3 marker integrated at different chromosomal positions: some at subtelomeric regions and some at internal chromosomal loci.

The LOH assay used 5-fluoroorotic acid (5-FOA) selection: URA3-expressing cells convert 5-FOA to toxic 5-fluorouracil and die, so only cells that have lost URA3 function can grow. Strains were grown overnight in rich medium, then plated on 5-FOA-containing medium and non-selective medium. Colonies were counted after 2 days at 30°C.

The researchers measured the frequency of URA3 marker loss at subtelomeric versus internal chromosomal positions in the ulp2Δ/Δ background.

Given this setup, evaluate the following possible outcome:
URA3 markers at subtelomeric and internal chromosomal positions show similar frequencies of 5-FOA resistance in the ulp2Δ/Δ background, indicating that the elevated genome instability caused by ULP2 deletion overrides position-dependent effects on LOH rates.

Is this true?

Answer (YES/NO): NO